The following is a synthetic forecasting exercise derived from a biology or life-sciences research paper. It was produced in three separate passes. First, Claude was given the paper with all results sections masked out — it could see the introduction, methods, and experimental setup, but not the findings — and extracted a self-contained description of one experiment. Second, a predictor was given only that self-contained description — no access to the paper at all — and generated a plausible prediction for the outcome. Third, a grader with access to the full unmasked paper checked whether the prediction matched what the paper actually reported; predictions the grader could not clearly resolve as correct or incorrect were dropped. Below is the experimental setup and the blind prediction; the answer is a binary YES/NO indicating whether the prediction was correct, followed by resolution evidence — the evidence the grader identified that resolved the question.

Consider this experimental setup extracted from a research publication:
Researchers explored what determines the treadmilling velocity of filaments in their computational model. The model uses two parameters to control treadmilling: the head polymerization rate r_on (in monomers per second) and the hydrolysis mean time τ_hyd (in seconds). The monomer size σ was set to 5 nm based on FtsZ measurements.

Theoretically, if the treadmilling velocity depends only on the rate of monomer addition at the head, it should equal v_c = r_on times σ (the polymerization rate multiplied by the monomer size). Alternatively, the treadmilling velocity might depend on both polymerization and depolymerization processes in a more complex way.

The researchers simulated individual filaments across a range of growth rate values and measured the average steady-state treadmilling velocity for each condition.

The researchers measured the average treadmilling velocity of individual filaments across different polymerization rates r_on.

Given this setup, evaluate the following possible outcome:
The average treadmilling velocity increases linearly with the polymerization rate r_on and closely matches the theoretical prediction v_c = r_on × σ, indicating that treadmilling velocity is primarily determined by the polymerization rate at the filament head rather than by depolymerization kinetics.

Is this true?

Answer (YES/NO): YES